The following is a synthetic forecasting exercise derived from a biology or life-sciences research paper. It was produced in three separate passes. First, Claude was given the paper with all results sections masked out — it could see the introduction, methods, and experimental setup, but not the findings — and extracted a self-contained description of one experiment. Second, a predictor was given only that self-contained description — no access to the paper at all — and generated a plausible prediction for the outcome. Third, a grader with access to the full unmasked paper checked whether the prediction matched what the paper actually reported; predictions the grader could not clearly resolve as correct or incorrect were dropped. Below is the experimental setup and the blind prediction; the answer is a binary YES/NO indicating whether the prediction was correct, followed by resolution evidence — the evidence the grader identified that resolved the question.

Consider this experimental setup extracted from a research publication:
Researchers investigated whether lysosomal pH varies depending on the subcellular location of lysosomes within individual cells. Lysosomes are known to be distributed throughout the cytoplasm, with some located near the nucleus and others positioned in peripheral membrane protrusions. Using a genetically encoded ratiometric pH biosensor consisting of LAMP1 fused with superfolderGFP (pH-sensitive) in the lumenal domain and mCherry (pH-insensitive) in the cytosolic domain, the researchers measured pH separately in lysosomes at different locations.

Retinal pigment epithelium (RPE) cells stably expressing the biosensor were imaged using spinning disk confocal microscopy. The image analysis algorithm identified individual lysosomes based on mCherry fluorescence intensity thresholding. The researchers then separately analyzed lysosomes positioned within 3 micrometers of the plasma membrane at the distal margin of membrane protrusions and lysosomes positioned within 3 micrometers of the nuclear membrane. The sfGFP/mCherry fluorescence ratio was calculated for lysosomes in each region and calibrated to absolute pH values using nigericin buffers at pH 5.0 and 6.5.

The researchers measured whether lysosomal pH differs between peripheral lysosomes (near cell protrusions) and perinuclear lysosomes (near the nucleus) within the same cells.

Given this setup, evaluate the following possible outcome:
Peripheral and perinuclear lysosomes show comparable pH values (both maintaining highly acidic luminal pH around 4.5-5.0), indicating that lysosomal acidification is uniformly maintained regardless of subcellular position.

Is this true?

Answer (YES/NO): NO